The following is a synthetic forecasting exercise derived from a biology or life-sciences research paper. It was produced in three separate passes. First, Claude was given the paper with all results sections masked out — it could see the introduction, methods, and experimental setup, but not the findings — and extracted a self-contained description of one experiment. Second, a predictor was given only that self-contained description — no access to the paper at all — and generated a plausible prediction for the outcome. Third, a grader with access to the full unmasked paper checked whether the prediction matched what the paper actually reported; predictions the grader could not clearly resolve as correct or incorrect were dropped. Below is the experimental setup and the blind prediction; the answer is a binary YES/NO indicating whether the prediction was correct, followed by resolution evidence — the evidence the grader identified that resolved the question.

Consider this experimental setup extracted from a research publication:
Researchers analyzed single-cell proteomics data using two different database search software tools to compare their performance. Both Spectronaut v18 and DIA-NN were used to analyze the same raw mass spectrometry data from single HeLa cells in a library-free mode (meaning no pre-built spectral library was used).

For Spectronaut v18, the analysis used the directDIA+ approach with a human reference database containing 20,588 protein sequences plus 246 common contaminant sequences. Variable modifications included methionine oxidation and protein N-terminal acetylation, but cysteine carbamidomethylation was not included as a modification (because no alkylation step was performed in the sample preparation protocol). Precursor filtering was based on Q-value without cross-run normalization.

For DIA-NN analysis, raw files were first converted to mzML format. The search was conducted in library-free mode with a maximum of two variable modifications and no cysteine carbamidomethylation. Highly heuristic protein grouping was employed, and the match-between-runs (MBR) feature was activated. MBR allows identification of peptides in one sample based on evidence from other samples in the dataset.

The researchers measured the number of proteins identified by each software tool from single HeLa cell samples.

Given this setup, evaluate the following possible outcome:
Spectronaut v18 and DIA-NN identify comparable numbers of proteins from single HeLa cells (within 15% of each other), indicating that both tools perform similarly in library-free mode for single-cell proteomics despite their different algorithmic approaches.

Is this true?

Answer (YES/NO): YES